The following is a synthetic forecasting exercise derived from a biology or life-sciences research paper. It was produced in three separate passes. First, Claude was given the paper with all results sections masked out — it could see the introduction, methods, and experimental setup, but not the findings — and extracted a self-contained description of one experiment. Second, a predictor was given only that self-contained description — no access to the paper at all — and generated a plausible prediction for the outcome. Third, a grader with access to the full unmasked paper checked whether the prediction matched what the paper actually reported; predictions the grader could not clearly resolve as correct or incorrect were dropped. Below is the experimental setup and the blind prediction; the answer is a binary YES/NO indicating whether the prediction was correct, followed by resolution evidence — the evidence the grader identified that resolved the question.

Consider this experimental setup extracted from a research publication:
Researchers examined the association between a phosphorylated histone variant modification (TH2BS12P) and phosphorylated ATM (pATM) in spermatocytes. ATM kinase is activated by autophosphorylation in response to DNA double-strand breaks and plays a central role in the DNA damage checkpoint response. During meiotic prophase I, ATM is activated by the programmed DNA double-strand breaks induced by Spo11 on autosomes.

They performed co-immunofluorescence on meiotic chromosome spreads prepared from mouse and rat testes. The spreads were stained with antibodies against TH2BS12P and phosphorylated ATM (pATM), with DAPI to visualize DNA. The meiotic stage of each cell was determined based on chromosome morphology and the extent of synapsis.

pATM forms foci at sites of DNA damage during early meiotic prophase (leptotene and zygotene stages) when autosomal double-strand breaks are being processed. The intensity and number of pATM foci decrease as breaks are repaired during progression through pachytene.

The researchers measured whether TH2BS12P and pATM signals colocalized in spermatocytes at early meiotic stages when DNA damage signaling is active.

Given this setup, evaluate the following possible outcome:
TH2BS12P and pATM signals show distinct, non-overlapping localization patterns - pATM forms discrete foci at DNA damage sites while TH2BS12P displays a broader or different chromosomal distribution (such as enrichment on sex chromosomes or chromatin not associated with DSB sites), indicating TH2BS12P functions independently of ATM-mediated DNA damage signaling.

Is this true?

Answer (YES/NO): NO